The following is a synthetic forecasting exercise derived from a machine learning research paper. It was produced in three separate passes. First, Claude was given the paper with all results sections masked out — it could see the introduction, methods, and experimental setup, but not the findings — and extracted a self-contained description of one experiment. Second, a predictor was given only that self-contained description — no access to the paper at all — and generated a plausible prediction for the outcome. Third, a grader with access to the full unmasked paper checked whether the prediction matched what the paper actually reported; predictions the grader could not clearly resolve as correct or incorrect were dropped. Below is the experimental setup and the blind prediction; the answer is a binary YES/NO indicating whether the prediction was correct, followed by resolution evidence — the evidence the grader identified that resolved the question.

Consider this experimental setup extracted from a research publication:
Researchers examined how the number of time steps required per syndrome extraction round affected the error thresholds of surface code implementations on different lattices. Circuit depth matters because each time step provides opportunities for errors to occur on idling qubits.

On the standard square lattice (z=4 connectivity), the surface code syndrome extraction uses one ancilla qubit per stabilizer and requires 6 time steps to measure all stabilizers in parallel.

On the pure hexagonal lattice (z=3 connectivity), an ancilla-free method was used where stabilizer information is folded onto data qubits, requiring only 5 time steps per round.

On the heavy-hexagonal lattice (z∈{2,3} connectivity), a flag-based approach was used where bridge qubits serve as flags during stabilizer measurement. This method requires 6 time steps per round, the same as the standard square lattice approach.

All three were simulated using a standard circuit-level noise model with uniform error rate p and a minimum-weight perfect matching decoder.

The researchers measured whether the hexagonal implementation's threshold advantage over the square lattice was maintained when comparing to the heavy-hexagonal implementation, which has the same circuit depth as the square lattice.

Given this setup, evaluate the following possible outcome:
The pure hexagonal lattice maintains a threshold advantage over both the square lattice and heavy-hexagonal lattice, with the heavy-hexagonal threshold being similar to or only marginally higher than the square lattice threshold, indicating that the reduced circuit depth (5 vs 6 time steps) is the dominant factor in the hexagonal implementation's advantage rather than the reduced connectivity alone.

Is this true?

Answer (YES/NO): NO